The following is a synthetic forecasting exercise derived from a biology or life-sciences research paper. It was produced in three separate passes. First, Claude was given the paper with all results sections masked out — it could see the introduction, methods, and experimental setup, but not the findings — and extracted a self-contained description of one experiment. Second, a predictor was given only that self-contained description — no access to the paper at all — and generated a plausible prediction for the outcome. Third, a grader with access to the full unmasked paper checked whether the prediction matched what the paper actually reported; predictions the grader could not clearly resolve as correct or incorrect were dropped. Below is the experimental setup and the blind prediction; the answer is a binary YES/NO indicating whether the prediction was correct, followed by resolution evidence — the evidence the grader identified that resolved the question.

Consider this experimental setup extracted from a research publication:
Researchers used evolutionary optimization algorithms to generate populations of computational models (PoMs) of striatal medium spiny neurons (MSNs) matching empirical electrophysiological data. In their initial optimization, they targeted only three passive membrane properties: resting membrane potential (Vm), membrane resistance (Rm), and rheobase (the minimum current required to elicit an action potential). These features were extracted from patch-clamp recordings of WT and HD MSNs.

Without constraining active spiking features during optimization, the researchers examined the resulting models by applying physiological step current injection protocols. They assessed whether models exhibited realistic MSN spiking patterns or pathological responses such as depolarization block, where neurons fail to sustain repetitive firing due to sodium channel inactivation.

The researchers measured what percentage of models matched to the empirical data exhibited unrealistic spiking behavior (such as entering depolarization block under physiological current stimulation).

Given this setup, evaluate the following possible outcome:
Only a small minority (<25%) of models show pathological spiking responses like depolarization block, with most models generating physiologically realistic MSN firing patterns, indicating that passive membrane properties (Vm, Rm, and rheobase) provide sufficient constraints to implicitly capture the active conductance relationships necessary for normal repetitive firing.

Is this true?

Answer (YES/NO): NO